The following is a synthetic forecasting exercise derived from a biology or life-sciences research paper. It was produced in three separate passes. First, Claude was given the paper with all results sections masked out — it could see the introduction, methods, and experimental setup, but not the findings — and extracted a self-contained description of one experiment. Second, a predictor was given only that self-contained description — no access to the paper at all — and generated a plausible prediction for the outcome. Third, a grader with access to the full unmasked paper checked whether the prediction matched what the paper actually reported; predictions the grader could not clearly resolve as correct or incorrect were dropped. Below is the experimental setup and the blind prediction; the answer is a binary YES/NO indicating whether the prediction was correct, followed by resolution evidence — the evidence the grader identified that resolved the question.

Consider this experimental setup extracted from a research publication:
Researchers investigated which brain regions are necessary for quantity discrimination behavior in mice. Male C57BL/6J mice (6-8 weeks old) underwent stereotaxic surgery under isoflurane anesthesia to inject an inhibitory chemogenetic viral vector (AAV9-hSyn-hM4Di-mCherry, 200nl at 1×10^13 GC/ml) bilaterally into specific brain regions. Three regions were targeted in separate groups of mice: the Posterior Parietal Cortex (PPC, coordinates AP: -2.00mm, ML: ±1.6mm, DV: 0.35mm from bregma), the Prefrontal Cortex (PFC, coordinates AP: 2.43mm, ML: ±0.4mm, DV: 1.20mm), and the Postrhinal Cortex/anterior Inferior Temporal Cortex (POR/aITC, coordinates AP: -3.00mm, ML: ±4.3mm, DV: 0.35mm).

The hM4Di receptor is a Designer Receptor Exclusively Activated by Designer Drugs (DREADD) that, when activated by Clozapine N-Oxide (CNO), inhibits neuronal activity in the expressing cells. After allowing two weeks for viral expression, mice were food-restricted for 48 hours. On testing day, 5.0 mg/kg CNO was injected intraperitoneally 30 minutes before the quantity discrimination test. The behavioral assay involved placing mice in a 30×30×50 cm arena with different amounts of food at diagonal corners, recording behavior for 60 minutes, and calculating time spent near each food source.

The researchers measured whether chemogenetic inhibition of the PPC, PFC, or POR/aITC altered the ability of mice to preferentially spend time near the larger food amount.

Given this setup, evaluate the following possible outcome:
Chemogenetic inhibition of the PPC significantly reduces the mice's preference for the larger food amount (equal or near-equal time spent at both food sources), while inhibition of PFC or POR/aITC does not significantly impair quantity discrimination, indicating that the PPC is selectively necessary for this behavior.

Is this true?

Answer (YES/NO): YES